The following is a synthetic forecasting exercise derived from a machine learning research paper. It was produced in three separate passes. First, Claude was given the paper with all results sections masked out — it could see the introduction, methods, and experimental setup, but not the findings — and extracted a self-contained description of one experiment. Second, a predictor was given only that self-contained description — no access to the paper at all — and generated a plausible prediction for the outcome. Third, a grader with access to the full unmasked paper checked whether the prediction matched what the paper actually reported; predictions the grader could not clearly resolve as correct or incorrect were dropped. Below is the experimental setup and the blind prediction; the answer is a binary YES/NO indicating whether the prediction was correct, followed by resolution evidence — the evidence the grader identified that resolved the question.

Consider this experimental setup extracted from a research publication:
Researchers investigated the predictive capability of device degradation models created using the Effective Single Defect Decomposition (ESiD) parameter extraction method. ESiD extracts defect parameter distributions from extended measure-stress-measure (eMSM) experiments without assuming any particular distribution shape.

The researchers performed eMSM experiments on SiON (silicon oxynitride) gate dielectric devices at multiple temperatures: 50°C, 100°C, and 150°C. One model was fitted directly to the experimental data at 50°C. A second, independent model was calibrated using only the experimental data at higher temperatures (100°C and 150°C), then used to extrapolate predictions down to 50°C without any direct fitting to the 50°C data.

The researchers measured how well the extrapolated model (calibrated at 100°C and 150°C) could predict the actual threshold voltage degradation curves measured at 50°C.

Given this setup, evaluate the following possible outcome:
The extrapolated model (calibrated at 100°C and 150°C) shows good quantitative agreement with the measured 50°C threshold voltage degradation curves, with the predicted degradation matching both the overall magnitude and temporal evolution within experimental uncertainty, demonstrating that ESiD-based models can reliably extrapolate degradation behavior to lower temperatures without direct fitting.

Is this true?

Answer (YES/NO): YES